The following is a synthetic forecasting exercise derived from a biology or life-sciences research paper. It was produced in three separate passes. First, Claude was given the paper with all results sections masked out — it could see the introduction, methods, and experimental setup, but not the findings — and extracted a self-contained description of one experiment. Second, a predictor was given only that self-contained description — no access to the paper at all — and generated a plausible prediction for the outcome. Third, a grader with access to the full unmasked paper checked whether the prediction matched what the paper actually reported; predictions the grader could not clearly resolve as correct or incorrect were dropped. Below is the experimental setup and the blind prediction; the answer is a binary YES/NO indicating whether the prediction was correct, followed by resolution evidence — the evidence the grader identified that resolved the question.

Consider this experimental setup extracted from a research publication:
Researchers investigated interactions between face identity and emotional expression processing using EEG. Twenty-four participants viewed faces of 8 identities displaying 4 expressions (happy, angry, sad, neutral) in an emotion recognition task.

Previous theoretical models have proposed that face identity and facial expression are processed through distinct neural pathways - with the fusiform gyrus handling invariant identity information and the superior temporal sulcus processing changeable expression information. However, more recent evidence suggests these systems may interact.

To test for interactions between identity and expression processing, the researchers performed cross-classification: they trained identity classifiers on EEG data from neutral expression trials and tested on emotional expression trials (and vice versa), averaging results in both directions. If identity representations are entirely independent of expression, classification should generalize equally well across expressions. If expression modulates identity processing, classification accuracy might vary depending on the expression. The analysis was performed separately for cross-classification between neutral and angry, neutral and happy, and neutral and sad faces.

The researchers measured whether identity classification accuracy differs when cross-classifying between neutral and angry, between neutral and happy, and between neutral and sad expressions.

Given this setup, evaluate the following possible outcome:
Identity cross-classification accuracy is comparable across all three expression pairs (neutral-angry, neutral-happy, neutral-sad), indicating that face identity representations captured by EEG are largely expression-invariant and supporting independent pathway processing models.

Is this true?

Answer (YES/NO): NO